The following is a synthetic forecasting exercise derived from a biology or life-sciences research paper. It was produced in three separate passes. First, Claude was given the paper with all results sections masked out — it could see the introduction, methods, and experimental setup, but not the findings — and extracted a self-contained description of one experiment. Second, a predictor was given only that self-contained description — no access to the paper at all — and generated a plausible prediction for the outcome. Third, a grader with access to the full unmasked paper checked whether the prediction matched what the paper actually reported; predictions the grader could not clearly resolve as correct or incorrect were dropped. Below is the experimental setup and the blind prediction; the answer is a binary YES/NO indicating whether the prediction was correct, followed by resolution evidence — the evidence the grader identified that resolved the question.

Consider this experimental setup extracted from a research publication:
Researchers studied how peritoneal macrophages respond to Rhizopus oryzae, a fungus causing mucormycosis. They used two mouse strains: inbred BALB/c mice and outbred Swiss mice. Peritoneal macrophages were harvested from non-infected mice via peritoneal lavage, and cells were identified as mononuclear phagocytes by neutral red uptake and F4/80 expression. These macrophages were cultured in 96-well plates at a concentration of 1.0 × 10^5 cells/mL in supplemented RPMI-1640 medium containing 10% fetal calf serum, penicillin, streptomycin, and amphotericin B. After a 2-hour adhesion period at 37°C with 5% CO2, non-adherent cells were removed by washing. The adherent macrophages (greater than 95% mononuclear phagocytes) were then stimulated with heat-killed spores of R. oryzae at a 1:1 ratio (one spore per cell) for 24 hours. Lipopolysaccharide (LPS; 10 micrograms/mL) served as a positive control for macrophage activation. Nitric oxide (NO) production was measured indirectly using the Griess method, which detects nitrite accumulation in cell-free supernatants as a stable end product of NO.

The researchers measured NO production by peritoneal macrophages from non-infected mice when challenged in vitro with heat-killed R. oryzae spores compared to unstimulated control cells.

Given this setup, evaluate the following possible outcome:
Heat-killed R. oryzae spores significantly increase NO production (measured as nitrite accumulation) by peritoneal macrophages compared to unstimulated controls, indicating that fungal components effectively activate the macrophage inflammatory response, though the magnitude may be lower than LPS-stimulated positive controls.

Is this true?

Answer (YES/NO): NO